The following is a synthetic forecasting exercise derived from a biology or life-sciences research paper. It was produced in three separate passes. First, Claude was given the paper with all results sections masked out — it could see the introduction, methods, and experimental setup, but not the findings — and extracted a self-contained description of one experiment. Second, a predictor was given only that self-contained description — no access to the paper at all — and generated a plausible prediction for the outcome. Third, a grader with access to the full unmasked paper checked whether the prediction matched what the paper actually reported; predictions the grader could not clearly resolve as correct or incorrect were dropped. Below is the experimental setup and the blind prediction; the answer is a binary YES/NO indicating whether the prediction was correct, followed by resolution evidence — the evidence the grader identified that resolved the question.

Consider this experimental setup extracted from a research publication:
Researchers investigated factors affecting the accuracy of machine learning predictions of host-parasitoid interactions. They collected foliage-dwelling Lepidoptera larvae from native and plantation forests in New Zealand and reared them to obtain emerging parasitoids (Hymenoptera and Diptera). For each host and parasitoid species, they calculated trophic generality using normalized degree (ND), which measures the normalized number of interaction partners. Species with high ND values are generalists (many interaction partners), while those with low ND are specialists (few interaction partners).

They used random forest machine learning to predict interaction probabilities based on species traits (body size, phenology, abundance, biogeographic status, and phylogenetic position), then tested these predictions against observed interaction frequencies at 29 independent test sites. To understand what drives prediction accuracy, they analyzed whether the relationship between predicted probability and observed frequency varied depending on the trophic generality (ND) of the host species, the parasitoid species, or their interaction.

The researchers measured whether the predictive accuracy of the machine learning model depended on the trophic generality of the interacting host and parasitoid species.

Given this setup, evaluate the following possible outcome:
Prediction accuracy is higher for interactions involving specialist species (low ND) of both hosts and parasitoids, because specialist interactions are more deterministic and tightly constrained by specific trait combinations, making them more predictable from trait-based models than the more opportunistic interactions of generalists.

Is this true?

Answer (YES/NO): NO